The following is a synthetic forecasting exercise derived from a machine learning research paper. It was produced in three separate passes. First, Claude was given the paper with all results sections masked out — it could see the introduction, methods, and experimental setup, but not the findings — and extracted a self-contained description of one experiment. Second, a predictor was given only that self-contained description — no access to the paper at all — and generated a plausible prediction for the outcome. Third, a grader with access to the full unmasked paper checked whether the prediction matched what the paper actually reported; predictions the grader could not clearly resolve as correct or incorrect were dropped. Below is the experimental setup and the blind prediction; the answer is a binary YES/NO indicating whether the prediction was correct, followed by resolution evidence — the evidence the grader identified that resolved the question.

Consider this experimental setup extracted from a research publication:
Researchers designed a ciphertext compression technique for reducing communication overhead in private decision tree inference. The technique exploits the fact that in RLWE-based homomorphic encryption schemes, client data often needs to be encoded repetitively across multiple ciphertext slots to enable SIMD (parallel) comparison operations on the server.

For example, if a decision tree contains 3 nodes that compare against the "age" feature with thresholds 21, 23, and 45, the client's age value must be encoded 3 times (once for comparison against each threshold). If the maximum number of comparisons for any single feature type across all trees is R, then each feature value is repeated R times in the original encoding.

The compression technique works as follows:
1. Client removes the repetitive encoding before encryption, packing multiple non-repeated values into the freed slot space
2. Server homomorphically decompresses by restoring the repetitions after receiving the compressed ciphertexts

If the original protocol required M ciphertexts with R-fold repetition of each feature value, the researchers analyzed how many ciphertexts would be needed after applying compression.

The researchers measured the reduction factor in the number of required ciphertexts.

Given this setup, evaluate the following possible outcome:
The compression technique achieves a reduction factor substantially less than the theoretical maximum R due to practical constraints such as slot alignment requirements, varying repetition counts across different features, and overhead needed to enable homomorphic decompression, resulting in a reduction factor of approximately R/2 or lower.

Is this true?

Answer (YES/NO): NO